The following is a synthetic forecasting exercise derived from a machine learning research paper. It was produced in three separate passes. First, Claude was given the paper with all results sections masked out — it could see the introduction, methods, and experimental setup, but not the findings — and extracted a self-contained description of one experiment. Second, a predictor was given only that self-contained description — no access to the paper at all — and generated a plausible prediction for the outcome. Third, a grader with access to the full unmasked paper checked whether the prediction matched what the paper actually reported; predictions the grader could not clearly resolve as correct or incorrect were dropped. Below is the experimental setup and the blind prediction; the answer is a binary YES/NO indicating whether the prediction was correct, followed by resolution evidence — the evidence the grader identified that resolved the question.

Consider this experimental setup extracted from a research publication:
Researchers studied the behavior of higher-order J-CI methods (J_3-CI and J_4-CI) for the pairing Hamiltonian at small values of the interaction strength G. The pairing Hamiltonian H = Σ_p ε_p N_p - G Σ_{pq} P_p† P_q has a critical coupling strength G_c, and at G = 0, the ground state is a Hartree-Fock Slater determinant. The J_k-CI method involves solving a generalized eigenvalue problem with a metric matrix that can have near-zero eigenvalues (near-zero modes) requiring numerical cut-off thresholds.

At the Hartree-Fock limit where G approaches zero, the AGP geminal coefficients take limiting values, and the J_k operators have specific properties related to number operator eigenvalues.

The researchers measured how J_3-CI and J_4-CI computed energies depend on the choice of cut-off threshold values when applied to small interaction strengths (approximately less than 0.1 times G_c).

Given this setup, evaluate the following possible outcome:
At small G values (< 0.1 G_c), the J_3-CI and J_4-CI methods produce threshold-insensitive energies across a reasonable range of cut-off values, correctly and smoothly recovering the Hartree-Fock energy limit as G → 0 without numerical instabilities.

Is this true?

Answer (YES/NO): NO